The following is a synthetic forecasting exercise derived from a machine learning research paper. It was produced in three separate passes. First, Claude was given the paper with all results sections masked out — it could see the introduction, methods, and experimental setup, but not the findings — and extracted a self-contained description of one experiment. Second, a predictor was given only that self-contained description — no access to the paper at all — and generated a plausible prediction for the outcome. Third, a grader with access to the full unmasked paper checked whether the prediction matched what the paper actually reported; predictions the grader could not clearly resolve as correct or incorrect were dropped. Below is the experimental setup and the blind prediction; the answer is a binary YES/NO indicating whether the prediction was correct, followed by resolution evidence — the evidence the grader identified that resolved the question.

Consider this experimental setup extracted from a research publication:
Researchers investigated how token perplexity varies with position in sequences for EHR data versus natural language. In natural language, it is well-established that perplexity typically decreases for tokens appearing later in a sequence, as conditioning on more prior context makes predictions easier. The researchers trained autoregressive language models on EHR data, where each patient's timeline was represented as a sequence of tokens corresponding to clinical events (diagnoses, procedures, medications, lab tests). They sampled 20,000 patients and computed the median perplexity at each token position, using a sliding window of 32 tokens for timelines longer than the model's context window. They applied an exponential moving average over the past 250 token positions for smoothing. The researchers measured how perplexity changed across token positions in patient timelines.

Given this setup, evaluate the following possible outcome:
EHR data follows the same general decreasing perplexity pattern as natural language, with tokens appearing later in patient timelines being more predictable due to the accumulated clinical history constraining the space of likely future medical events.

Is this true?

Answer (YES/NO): NO